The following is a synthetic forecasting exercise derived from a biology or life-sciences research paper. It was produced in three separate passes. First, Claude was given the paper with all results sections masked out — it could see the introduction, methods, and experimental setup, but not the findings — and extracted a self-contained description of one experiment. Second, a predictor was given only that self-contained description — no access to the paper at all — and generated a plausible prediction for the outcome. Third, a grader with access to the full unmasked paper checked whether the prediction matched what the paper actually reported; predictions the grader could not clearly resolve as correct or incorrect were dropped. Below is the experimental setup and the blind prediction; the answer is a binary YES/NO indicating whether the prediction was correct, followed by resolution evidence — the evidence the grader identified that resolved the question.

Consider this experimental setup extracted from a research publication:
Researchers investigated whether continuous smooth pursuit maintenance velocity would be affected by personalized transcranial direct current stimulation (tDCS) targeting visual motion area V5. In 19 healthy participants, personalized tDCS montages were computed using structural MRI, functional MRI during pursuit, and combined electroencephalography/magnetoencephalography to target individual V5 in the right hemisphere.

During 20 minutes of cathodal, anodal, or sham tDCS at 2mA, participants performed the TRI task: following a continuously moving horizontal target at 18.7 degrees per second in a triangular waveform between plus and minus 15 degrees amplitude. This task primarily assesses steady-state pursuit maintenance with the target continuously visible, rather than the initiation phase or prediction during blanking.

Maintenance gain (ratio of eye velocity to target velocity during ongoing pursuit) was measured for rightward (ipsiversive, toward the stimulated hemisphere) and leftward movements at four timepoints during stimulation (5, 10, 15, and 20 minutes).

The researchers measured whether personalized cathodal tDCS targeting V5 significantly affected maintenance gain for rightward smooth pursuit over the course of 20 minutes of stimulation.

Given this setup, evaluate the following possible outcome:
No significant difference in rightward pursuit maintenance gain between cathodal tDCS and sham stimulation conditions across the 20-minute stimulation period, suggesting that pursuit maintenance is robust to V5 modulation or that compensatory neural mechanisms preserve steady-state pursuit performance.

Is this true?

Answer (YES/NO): YES